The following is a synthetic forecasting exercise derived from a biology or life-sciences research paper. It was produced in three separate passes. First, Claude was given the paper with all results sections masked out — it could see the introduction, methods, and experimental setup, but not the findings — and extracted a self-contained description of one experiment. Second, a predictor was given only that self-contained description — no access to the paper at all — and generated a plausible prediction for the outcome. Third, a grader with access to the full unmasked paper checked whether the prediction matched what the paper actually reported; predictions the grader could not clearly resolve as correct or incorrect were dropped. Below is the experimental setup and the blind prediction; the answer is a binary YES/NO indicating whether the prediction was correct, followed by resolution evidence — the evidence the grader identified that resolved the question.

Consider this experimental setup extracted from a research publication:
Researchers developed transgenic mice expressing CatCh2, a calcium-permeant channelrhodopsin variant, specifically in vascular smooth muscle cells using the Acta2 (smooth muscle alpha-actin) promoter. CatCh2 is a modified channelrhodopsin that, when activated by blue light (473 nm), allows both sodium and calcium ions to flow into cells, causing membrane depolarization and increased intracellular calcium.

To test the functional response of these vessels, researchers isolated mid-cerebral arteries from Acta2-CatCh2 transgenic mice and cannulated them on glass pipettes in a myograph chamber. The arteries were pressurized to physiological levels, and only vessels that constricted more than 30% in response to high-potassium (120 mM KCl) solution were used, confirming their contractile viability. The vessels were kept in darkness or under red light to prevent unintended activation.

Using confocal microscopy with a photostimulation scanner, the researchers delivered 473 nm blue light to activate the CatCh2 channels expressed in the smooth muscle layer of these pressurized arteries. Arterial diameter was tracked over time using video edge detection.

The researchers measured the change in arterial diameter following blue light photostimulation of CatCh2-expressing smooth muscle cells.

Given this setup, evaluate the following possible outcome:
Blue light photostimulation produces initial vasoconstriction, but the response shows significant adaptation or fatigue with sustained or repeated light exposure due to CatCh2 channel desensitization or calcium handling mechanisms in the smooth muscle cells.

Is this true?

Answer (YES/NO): NO